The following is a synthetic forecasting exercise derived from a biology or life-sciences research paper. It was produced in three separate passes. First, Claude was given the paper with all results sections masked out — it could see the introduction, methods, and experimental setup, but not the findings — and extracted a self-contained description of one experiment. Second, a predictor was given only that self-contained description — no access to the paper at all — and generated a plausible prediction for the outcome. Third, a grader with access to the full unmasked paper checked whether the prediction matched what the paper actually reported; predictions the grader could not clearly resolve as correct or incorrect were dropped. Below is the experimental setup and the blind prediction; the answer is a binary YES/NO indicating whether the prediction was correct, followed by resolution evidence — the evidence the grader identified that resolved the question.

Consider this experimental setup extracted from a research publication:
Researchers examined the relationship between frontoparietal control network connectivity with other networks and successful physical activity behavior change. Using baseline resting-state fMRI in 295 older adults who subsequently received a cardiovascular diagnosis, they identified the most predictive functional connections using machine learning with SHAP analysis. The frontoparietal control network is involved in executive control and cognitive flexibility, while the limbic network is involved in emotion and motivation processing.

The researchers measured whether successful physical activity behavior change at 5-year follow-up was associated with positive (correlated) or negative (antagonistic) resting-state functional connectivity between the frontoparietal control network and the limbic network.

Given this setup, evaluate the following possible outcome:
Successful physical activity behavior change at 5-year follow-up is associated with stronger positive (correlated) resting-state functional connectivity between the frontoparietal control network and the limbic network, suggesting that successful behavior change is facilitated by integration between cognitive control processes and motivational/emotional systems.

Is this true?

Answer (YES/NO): NO